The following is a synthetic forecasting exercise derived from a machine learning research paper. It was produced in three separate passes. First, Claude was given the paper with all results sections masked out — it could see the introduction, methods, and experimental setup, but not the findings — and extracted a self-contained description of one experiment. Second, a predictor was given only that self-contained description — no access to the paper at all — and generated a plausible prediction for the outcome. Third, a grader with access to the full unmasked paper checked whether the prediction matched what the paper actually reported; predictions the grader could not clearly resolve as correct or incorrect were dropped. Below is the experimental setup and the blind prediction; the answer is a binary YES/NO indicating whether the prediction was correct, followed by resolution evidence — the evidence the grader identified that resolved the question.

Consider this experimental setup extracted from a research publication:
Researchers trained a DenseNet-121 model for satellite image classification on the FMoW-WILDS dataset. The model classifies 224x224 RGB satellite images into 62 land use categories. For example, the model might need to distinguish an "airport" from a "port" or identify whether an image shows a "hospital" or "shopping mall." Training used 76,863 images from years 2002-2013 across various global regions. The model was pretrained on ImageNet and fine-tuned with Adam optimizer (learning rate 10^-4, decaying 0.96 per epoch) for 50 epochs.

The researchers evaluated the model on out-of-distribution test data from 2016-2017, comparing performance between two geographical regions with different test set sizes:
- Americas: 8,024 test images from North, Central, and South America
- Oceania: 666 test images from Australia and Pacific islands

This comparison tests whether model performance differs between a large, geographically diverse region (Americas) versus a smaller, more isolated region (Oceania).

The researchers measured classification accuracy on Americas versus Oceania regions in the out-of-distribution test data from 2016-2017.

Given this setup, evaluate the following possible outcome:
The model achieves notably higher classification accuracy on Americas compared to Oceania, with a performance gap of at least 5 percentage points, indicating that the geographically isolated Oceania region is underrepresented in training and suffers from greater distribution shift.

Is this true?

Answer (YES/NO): NO